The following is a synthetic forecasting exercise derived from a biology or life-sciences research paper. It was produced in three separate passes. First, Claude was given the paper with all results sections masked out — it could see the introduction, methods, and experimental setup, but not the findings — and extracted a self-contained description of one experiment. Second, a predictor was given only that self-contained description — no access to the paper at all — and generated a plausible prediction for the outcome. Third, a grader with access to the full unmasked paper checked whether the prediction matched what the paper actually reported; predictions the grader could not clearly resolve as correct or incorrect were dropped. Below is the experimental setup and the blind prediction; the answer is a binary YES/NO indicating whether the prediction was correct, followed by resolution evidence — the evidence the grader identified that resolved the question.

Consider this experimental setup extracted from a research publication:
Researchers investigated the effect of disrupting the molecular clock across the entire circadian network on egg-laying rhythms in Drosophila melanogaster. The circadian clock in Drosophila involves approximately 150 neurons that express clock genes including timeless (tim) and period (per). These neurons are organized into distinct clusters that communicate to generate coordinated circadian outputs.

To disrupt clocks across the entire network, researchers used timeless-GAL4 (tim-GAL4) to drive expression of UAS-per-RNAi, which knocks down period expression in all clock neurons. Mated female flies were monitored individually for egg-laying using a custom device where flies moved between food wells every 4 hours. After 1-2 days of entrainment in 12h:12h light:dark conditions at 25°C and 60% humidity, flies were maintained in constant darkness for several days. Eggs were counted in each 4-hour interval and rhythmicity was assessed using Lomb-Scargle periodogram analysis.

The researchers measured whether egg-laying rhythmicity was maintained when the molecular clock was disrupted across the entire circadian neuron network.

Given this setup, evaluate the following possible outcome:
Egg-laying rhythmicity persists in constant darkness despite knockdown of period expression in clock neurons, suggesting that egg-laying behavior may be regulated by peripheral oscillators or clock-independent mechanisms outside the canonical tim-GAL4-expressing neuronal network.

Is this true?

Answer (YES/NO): NO